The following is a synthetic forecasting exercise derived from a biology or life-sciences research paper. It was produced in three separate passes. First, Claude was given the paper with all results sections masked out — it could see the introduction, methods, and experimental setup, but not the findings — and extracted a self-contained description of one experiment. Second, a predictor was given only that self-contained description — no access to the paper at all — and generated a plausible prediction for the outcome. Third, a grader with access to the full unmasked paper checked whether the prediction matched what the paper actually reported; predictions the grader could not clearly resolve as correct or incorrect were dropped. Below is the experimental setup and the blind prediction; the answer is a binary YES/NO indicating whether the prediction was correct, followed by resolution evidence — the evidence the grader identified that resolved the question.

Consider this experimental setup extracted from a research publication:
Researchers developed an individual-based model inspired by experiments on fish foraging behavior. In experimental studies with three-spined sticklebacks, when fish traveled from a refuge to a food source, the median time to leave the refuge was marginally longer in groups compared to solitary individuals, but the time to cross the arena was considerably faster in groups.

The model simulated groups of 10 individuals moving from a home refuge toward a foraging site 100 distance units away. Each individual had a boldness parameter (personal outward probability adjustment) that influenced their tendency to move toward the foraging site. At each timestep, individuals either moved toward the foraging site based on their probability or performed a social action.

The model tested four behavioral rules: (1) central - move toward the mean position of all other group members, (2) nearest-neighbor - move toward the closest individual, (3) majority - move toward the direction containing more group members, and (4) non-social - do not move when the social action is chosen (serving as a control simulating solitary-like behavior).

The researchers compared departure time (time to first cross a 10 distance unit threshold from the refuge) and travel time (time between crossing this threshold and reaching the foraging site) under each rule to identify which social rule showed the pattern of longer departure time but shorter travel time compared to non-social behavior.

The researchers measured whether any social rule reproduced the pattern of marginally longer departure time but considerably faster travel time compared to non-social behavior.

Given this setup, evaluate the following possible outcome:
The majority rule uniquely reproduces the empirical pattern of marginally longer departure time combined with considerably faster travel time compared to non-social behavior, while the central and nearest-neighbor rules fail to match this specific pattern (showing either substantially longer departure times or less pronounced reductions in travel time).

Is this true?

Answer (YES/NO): NO